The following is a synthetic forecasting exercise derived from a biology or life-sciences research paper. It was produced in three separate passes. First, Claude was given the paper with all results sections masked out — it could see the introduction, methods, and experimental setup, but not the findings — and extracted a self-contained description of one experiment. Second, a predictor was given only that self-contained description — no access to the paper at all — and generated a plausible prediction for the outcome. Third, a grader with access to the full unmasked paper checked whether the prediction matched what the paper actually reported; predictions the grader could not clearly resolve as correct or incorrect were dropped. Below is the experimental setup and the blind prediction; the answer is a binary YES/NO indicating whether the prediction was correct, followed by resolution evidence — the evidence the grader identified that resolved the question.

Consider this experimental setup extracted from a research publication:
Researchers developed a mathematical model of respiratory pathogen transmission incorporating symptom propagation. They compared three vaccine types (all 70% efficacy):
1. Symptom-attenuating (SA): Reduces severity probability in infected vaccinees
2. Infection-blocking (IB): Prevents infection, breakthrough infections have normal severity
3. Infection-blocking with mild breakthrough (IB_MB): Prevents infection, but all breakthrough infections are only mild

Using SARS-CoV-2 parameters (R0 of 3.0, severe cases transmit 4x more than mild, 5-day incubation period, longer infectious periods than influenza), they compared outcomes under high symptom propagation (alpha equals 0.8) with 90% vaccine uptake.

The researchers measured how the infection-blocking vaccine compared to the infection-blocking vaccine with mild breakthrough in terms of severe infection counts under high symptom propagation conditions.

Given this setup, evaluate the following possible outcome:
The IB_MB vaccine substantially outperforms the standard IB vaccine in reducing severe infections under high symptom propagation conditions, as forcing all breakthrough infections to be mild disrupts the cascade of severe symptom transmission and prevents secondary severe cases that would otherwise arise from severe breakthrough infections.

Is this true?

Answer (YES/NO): YES